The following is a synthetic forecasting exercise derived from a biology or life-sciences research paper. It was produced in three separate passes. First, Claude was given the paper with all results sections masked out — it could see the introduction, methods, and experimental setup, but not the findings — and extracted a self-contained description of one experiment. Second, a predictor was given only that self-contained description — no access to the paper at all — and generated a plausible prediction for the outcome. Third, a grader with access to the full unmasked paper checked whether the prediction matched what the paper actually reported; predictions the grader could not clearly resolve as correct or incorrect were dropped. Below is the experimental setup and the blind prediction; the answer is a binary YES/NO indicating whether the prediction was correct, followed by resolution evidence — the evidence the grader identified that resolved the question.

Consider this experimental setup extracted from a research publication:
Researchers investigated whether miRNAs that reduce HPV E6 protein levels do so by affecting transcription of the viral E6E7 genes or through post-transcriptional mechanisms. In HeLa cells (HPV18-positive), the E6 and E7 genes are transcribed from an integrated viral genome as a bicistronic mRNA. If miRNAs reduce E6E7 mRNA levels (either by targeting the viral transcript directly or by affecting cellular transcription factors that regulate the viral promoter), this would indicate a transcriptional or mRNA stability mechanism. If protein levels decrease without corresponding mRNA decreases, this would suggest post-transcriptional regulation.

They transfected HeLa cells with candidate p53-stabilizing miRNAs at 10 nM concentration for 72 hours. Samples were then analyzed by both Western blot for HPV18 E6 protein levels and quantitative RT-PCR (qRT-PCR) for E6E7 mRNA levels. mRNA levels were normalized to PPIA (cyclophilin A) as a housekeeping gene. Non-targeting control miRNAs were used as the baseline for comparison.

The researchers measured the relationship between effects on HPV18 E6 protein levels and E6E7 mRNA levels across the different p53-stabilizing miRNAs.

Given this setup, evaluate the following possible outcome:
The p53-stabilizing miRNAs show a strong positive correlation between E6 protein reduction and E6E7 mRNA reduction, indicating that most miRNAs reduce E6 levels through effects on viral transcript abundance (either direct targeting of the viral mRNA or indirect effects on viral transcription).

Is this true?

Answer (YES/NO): YES